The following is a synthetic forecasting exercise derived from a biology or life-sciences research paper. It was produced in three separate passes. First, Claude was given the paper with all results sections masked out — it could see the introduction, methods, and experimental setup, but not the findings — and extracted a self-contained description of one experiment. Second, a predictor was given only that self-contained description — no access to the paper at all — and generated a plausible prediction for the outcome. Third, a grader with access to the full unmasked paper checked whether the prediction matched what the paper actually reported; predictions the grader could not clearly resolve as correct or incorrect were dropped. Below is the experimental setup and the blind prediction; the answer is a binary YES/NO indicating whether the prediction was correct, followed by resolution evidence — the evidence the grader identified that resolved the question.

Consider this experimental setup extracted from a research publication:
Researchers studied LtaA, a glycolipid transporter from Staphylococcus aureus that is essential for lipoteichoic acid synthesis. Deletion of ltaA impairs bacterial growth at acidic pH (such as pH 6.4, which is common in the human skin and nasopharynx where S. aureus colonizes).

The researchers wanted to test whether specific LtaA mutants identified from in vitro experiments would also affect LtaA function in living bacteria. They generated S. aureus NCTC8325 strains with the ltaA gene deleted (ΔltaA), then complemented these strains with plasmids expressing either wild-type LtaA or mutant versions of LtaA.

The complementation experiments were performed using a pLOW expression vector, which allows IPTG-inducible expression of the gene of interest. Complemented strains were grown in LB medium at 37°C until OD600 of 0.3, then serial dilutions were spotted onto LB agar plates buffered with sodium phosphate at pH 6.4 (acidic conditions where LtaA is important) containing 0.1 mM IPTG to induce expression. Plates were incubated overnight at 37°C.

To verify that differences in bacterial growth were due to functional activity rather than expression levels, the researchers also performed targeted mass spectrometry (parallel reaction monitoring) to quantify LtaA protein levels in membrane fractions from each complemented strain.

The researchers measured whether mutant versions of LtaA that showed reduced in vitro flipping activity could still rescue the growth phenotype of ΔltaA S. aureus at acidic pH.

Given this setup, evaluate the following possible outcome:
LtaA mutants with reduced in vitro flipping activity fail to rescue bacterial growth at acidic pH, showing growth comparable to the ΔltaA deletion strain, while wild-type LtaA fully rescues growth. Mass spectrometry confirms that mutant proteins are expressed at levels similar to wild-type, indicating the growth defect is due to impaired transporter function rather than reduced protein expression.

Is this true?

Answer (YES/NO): NO